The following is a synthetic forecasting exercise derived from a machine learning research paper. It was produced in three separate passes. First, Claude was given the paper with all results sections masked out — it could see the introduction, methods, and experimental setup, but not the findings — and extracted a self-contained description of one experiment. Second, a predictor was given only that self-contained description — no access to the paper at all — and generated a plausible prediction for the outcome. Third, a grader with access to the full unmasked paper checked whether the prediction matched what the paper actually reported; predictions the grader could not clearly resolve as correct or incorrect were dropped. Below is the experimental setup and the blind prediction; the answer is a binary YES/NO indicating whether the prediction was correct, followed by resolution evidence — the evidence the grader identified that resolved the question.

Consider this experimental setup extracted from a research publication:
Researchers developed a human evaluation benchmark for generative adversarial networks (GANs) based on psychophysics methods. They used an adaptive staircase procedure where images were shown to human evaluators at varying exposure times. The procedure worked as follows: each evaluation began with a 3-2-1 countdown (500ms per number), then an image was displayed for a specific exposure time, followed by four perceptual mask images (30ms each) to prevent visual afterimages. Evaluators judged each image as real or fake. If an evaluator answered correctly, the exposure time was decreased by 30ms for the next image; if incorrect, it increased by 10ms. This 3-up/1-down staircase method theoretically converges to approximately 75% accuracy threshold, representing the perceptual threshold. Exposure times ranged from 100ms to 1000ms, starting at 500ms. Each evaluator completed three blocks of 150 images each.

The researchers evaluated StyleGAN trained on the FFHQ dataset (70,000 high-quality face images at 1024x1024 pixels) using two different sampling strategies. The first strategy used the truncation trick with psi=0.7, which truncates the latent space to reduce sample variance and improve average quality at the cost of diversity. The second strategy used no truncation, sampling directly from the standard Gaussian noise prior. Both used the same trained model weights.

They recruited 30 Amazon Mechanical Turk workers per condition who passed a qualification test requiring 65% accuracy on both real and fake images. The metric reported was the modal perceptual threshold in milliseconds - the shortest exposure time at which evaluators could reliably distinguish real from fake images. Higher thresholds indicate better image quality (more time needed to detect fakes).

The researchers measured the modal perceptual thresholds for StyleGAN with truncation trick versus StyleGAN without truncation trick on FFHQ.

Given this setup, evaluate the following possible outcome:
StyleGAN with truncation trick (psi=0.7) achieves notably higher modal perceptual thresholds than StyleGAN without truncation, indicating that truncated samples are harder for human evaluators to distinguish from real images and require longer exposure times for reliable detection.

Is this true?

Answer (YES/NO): YES